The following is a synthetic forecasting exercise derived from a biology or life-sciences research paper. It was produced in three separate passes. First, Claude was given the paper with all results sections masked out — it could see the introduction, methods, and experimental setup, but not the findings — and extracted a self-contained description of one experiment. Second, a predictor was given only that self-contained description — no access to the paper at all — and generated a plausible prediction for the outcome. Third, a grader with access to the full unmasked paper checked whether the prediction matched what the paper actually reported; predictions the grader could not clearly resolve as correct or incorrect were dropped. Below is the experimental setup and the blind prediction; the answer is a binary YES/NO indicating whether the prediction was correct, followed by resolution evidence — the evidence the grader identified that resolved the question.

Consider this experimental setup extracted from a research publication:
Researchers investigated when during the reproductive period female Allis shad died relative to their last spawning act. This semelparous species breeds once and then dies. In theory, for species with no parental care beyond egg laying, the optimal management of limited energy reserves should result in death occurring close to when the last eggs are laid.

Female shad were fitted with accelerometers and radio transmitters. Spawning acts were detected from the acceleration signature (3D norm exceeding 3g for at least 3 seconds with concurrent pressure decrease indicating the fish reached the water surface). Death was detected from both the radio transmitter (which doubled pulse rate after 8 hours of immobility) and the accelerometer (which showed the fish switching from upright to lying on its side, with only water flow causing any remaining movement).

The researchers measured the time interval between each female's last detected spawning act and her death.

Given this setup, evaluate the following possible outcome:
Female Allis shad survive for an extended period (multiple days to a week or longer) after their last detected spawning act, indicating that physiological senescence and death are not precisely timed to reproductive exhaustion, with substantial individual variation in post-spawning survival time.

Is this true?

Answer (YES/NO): YES